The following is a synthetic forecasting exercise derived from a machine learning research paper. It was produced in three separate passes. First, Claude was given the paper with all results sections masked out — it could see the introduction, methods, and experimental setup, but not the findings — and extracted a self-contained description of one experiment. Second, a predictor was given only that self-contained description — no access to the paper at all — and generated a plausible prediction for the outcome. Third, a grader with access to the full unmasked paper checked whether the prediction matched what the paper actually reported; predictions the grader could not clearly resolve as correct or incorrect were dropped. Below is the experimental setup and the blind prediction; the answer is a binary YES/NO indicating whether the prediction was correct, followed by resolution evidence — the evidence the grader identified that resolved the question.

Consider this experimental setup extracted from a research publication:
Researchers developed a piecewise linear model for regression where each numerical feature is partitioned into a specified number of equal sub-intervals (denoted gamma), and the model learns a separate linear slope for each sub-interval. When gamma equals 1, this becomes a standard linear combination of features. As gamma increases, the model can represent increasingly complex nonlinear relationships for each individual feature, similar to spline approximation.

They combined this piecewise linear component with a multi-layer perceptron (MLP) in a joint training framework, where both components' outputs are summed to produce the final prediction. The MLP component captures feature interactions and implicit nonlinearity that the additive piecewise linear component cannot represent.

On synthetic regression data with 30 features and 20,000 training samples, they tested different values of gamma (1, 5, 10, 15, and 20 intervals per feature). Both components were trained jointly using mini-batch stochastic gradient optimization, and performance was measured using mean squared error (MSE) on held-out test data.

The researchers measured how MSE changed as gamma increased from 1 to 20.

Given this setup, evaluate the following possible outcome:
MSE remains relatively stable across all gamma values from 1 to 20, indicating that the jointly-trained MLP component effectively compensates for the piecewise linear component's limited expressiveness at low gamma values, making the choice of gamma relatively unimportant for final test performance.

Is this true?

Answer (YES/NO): YES